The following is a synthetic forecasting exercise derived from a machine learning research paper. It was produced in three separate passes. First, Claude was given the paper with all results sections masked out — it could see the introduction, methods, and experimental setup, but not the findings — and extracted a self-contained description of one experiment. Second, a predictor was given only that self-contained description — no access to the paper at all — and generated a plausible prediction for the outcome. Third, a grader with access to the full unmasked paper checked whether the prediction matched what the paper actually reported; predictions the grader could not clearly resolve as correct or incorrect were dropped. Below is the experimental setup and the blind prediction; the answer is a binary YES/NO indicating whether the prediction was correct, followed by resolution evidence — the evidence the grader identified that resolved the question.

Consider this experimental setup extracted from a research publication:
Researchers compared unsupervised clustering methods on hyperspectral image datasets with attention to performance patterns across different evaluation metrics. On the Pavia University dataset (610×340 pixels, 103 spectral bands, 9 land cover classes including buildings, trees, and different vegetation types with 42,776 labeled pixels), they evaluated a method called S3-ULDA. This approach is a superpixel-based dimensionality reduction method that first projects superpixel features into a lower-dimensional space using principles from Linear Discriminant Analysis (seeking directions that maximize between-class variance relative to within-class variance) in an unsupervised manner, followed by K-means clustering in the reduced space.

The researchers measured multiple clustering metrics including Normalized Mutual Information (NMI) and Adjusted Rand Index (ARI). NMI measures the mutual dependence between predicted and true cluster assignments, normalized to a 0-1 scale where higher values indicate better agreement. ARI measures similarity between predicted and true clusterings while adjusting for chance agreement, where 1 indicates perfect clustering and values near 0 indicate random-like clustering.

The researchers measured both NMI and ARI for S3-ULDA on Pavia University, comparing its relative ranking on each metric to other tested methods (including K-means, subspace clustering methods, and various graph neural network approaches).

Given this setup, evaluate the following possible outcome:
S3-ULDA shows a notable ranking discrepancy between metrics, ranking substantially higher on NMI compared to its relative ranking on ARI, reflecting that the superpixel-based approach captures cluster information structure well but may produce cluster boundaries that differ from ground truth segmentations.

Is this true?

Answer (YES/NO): NO